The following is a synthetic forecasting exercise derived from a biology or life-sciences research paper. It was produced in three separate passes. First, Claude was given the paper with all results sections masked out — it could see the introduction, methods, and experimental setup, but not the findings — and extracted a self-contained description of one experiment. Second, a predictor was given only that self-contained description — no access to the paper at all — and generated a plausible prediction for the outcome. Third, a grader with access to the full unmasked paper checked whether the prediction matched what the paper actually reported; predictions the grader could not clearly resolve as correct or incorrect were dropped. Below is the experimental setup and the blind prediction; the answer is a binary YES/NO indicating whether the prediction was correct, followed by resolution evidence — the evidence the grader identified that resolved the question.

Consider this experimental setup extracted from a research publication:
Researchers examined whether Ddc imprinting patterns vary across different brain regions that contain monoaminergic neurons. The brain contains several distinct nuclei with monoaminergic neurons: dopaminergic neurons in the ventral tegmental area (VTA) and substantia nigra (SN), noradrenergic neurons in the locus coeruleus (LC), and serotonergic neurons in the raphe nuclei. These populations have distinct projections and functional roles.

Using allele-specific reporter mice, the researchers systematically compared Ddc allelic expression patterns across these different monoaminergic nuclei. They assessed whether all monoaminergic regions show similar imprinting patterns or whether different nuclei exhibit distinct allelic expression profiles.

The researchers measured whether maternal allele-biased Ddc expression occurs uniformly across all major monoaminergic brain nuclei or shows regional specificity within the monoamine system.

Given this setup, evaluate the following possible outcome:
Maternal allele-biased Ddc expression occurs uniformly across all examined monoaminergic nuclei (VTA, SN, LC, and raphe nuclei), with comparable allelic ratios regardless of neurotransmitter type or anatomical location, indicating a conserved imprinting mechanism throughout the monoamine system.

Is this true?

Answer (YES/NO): NO